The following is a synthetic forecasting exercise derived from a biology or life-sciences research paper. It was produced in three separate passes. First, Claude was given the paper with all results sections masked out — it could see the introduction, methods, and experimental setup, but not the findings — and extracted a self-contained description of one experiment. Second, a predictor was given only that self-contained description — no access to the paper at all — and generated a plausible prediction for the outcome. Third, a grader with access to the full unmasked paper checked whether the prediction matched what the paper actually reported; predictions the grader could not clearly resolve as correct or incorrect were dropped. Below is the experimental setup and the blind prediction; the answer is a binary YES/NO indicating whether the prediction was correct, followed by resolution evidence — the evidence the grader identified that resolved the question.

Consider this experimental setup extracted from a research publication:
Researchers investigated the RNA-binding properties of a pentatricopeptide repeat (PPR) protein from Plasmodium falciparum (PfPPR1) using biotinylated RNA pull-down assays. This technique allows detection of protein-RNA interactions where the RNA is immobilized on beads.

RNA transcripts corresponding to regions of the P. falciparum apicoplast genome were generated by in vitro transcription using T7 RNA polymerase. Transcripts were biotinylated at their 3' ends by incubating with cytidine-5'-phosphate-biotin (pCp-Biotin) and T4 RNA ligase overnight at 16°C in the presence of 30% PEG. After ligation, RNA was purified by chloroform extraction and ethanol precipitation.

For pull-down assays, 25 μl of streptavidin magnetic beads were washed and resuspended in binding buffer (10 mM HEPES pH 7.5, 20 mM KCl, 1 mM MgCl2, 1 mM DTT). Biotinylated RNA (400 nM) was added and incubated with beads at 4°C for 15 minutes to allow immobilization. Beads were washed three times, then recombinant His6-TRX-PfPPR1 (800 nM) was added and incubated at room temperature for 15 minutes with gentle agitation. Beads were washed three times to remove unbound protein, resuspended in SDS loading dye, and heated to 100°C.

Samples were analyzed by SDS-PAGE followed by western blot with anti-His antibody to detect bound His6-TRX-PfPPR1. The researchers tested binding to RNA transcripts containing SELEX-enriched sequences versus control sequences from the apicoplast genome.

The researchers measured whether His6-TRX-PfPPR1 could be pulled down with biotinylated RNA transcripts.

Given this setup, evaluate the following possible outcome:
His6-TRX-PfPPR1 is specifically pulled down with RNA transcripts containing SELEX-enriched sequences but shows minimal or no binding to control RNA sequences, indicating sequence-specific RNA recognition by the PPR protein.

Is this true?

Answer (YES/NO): YES